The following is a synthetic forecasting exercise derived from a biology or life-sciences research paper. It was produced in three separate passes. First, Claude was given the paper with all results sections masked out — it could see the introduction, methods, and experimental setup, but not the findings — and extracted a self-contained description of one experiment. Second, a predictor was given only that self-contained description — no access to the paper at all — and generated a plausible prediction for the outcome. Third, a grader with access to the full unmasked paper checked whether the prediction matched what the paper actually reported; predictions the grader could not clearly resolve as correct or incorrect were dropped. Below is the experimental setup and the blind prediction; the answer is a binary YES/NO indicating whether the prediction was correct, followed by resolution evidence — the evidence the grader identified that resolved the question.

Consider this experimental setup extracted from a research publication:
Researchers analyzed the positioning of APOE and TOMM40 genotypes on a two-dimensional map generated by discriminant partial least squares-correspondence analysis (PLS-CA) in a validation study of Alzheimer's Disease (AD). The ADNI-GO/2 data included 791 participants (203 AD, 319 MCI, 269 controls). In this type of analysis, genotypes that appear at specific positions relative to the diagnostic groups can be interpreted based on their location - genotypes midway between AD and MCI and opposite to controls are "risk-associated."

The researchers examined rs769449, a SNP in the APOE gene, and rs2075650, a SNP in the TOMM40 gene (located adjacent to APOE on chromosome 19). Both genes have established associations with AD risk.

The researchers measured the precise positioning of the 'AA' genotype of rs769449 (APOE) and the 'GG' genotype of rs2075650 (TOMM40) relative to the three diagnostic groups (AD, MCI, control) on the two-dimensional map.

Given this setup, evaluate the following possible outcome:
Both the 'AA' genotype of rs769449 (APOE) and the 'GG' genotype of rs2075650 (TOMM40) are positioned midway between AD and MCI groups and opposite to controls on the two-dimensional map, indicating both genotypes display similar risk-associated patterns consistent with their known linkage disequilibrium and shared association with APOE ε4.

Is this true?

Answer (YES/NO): YES